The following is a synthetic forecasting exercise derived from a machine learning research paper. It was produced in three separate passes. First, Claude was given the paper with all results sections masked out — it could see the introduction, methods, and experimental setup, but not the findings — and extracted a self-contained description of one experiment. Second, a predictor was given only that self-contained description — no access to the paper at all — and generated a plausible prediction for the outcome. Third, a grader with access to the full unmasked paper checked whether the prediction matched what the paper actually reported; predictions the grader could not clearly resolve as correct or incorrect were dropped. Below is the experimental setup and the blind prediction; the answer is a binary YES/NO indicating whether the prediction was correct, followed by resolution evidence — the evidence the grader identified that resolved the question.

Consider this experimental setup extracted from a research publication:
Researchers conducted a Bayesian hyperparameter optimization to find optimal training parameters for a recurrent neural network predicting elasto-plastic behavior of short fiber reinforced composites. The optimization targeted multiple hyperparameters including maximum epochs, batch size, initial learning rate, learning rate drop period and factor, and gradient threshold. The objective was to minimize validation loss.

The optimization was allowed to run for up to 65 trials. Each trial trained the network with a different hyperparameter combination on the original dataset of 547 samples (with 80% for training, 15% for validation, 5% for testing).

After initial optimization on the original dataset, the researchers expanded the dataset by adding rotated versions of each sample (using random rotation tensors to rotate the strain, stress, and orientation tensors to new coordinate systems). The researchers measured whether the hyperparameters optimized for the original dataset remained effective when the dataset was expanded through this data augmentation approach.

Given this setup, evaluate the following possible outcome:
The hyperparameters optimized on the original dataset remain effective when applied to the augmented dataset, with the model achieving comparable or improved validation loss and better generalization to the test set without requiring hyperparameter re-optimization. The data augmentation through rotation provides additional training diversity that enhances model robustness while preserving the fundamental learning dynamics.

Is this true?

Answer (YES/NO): NO